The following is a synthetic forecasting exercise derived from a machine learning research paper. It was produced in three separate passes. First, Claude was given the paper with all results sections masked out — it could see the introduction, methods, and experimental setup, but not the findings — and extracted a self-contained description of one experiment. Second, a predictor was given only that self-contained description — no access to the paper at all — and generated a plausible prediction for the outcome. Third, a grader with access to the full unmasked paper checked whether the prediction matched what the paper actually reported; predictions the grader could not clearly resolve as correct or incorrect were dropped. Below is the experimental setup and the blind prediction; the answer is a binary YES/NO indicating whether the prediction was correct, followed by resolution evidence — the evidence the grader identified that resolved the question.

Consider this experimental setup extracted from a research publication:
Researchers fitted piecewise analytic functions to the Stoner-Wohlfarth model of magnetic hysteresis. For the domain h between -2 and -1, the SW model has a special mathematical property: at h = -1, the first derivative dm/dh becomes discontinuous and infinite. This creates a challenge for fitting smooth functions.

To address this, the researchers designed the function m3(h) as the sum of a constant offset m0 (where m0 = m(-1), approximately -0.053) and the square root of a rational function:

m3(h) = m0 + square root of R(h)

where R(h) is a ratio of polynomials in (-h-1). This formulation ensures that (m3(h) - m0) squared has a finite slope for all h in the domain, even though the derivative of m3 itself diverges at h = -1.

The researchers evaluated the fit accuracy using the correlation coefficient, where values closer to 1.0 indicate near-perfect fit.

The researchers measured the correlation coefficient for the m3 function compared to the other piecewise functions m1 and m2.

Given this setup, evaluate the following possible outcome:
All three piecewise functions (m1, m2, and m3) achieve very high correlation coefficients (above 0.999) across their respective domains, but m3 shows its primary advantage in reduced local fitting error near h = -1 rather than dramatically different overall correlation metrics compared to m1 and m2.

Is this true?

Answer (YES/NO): YES